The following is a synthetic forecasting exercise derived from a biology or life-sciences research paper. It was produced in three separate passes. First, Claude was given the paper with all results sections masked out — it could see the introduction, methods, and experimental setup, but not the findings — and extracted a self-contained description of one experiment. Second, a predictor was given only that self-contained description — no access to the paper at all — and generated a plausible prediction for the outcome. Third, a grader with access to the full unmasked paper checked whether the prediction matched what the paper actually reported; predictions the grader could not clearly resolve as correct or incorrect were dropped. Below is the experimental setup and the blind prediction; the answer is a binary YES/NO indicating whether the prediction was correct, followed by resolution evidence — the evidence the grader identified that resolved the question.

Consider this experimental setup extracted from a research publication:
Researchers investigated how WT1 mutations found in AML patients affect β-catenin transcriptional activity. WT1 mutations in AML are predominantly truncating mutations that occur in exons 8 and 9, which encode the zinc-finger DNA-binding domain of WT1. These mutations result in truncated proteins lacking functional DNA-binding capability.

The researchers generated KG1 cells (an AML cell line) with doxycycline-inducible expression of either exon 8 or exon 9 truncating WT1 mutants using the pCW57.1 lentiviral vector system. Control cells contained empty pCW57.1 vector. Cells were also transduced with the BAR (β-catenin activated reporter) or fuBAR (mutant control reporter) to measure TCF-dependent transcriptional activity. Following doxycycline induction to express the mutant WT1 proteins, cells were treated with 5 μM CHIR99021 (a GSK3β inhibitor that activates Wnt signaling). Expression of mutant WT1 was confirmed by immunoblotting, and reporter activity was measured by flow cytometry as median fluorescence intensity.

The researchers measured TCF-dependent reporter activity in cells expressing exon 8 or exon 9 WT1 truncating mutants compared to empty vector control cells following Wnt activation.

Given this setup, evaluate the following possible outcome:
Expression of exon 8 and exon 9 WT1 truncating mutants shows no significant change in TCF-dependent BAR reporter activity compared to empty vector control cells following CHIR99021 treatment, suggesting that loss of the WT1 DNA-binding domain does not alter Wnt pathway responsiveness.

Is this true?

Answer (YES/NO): NO